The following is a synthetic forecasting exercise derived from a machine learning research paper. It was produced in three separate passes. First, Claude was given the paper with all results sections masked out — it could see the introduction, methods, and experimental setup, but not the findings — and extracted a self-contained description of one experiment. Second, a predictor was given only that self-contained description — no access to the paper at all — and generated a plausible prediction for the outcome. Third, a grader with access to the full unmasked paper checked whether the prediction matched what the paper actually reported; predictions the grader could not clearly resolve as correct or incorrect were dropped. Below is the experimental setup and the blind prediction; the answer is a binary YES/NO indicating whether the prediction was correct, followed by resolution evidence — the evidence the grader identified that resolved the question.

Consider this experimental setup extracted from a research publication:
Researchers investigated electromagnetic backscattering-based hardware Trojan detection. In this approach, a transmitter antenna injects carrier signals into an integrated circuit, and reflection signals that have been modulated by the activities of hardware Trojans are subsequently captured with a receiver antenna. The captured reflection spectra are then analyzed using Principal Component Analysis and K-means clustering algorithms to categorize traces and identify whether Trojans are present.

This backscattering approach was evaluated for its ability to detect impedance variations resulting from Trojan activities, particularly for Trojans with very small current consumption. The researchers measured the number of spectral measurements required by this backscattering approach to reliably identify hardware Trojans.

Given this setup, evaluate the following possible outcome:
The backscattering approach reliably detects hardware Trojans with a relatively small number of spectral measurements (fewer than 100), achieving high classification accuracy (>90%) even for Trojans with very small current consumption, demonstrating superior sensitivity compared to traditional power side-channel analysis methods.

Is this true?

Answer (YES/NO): NO